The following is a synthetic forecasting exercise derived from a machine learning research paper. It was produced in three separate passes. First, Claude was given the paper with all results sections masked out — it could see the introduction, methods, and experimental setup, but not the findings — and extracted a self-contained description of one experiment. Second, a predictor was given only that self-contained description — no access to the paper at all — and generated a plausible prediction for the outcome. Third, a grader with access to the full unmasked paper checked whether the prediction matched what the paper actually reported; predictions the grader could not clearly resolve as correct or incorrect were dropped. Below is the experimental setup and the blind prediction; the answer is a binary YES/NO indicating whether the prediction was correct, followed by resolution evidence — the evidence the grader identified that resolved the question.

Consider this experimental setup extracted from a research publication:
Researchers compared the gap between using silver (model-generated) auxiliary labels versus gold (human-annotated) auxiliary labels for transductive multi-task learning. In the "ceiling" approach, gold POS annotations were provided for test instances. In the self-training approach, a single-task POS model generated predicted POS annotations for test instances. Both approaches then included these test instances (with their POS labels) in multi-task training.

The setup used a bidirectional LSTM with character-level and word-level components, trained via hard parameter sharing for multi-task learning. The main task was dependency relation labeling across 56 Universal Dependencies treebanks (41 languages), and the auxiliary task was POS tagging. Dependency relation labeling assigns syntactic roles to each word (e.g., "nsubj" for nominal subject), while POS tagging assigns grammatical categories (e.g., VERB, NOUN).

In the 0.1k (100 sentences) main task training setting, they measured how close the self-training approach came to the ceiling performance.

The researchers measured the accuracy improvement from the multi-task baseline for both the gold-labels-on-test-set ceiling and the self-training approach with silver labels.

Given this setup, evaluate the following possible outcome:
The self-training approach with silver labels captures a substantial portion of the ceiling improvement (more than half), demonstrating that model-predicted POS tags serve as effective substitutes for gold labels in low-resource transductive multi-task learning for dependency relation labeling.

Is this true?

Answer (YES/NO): YES